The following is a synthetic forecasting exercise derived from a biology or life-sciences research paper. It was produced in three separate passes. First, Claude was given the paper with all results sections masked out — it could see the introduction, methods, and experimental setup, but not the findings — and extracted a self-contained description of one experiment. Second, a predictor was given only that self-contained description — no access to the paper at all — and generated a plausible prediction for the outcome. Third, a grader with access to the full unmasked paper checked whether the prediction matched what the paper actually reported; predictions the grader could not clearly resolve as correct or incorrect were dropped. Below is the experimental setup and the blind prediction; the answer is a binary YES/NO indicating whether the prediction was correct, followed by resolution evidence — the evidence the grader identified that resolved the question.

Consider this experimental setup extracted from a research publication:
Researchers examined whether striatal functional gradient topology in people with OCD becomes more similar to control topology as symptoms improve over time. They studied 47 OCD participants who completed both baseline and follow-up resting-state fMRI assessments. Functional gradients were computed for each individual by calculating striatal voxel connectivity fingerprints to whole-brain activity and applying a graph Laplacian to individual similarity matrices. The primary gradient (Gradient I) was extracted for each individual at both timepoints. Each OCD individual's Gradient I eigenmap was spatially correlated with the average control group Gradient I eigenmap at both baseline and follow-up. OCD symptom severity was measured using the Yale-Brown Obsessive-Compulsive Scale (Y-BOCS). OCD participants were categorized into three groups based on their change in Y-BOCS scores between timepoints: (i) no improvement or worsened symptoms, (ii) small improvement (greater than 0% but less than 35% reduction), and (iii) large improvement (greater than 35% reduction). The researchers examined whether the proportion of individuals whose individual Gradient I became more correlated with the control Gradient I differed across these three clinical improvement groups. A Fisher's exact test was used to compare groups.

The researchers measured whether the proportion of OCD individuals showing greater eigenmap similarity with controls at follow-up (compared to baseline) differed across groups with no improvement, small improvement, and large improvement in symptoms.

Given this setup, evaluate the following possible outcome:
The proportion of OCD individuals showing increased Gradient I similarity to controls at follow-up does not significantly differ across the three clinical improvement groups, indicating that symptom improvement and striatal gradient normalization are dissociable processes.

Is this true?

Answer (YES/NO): NO